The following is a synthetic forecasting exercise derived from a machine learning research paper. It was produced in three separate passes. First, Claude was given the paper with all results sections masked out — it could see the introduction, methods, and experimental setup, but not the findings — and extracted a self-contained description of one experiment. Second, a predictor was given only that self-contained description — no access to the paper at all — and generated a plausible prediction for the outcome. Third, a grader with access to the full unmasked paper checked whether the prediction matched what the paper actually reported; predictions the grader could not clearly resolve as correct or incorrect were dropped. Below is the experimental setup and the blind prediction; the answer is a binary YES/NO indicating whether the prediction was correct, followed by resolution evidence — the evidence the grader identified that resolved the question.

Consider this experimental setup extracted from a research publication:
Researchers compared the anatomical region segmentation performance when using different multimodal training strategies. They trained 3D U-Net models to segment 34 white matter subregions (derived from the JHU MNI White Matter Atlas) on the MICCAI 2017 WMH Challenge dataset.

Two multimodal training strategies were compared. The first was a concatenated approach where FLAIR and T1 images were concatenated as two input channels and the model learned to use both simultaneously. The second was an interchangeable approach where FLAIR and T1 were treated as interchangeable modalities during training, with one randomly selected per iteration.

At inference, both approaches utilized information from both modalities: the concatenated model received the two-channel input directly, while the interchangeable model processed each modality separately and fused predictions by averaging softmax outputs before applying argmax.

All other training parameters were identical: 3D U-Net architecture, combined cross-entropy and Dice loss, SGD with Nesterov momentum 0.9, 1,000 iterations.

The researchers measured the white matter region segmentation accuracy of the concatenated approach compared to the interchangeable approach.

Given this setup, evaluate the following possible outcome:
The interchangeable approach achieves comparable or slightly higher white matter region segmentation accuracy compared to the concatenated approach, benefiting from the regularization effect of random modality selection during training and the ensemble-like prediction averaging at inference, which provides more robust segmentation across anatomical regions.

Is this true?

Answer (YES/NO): NO